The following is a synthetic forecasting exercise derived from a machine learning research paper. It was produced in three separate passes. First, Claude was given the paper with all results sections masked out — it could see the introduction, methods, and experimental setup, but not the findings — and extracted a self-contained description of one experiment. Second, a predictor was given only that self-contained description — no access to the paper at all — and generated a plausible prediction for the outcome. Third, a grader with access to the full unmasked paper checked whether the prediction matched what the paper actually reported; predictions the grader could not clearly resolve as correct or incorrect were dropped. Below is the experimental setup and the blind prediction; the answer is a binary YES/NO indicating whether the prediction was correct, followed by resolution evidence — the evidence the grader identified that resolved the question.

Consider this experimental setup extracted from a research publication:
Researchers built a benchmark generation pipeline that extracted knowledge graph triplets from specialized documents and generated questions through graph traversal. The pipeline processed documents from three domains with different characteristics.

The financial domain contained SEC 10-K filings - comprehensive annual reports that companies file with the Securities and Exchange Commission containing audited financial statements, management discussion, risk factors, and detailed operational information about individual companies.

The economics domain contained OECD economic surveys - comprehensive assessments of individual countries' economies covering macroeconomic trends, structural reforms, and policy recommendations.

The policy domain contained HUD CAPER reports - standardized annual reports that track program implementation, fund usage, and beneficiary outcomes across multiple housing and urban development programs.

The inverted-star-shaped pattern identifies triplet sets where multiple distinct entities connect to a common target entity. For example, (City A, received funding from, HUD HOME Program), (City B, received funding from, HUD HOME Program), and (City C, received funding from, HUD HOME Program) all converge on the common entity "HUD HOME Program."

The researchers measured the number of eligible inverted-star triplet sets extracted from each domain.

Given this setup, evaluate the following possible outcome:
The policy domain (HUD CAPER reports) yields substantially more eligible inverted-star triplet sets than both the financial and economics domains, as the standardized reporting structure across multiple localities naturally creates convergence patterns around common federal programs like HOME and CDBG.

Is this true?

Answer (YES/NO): YES